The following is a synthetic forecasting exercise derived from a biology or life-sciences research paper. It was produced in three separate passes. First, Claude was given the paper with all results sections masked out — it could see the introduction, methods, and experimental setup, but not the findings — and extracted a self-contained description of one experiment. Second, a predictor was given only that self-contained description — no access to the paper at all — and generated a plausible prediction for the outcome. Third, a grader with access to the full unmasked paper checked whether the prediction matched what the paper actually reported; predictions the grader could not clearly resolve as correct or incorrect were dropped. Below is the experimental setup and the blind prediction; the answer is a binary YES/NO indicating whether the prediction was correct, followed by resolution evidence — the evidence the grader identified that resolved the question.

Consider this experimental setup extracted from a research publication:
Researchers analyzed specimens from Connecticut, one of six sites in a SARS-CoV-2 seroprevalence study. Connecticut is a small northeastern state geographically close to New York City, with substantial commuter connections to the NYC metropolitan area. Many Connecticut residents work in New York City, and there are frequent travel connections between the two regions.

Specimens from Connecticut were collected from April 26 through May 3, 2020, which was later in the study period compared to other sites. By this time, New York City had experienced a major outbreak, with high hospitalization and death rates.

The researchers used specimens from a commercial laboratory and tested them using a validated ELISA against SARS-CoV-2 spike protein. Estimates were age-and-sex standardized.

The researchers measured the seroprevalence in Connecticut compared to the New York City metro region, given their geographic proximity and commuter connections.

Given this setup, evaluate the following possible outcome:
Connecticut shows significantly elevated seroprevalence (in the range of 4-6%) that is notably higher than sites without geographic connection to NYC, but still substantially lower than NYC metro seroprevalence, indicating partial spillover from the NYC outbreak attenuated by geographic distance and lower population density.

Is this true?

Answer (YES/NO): YES